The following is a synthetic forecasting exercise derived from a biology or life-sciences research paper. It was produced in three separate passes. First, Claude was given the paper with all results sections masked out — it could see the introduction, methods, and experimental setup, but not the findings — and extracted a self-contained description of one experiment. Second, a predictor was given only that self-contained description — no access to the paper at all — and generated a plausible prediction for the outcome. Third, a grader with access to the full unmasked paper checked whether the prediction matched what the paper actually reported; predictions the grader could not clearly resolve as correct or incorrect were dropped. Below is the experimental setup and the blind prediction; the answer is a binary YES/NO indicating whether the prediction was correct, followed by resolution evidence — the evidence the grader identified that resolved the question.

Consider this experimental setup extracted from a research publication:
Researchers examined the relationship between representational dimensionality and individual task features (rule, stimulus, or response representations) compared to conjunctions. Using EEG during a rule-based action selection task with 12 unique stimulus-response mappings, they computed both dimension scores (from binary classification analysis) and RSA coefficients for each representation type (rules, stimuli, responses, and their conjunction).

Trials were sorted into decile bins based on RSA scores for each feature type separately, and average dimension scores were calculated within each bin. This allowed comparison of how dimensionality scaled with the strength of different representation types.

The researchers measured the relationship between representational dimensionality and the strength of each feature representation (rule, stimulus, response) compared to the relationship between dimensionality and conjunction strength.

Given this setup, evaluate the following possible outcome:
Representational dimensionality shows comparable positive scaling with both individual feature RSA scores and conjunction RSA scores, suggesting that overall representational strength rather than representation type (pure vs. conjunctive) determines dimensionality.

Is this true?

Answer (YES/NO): NO